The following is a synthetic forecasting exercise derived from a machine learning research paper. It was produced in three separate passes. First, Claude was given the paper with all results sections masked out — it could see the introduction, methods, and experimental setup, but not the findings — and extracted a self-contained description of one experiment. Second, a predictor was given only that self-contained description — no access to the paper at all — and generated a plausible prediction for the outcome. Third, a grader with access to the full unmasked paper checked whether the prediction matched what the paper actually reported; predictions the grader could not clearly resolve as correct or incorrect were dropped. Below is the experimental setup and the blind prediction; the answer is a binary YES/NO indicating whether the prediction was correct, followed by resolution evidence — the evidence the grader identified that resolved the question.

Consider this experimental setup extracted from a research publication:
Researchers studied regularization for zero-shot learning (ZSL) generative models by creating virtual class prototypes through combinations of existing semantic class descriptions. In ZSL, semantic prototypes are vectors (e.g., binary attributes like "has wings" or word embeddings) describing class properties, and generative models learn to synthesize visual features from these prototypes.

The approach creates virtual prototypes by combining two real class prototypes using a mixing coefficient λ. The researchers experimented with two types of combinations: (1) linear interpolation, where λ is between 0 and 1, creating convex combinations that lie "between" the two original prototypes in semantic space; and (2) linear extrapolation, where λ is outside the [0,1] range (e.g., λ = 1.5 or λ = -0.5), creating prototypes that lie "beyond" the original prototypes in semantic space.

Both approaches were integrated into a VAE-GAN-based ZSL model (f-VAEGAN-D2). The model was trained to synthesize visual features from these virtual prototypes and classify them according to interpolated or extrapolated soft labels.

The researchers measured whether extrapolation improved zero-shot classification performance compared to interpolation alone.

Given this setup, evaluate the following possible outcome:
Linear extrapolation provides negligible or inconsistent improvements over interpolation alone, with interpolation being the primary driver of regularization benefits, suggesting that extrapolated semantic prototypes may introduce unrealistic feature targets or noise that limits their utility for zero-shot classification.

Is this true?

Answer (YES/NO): YES